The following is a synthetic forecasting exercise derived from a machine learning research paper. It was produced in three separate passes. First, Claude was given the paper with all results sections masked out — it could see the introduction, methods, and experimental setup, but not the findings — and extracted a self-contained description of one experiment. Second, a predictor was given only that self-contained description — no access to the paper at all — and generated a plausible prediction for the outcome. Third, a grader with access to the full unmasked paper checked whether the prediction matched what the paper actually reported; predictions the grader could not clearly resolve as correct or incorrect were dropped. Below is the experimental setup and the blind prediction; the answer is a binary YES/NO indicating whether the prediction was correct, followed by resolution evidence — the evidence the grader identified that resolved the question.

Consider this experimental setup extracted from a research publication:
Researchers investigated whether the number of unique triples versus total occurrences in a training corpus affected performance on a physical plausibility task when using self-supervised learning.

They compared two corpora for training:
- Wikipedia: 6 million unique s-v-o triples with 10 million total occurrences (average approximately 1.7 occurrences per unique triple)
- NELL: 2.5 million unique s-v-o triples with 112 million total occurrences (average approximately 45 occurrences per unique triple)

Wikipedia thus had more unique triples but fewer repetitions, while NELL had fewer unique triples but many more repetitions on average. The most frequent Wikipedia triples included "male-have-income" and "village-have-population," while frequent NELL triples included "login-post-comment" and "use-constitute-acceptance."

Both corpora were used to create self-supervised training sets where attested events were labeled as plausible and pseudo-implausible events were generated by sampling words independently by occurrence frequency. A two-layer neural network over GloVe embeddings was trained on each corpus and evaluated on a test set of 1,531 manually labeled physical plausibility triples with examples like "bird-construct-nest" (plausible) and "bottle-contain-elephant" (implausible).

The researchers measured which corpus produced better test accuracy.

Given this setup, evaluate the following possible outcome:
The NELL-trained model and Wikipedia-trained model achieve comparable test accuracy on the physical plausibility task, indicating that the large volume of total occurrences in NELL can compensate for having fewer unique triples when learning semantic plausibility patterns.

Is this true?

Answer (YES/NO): NO